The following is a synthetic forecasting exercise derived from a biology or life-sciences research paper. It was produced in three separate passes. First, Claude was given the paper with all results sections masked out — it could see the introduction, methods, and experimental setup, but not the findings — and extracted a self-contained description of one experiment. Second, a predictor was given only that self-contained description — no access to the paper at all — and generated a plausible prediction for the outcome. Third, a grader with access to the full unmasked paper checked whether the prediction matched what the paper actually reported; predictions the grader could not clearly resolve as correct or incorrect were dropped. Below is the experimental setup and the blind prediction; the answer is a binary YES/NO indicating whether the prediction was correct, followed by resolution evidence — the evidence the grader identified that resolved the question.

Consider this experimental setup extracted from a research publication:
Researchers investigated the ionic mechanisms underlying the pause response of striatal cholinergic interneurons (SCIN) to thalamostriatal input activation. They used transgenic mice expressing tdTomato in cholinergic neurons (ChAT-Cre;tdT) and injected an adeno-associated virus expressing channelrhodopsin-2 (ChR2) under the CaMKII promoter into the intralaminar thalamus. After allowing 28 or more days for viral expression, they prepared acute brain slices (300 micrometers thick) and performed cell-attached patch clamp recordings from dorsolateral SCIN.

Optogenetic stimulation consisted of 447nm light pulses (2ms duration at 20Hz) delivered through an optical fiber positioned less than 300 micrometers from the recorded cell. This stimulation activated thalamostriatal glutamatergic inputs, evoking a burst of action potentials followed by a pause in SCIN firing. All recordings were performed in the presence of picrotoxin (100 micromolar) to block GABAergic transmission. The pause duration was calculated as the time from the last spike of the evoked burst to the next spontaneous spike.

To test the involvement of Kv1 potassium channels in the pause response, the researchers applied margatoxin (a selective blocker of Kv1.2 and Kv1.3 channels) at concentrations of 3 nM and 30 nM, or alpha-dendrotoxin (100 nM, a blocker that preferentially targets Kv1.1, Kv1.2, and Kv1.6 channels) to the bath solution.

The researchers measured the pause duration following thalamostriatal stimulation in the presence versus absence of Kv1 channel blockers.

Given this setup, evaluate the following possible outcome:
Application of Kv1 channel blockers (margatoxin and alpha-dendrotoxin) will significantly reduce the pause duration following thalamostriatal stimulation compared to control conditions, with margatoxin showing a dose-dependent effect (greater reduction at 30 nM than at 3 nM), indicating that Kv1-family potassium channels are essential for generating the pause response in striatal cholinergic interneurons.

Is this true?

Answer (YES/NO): YES